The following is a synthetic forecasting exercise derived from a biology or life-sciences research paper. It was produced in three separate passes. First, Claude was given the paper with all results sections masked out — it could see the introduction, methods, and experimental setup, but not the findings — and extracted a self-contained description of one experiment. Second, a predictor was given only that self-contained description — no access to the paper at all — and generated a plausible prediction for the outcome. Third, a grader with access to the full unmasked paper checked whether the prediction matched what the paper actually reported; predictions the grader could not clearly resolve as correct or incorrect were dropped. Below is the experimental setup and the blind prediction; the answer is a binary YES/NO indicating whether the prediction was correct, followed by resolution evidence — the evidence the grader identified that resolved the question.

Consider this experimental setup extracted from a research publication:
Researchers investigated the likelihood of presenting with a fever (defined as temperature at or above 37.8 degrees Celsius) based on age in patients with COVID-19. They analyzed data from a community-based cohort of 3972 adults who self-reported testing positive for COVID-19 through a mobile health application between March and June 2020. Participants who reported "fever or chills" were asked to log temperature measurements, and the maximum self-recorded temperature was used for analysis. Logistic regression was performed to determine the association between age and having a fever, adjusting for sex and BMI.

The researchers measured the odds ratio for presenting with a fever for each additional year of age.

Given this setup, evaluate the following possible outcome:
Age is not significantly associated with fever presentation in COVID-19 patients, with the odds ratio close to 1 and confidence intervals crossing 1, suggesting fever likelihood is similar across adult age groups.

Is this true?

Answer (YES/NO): NO